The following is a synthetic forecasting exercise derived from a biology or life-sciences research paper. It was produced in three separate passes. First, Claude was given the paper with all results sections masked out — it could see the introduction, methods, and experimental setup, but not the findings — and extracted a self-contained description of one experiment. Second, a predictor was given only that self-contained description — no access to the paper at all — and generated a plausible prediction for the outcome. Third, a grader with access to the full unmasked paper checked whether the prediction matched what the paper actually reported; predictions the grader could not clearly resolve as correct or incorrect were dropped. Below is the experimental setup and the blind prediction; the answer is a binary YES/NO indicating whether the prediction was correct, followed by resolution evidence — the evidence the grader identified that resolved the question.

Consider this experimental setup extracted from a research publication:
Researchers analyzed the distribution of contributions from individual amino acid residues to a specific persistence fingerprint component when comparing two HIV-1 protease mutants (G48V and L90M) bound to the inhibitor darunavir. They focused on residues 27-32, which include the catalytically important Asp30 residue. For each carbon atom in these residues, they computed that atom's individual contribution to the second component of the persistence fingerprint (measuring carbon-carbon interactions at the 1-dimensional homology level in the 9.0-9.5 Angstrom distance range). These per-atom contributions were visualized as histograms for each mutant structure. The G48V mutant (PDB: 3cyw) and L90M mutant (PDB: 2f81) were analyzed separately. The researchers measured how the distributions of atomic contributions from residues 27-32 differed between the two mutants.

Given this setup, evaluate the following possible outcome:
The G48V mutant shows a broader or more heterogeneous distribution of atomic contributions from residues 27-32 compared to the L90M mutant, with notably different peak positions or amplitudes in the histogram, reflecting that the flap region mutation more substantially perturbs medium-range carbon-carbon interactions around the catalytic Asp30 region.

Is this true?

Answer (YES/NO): NO